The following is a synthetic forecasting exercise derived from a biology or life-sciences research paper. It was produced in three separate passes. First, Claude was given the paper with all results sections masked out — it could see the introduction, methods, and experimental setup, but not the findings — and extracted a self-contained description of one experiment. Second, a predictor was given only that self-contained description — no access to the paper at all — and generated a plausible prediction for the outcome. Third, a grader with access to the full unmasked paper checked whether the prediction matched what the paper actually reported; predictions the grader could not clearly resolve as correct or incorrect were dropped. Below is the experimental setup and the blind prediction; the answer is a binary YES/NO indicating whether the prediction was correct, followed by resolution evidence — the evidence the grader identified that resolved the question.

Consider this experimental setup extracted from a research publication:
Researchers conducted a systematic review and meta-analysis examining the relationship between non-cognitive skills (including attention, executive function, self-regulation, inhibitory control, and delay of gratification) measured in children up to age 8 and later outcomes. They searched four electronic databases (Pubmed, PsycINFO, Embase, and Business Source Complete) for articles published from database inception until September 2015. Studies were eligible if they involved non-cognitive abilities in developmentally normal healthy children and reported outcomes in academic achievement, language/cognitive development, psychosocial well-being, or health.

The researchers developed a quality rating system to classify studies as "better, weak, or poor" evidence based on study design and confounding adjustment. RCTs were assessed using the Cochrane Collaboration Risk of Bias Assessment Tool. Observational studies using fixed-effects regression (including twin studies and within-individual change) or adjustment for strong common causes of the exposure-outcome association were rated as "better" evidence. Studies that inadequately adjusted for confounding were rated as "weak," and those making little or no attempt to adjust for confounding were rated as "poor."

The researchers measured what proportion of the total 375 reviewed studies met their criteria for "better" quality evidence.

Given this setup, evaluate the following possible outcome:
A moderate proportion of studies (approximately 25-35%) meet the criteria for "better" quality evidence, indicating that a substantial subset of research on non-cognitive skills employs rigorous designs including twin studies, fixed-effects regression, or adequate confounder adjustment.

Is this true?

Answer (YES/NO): NO